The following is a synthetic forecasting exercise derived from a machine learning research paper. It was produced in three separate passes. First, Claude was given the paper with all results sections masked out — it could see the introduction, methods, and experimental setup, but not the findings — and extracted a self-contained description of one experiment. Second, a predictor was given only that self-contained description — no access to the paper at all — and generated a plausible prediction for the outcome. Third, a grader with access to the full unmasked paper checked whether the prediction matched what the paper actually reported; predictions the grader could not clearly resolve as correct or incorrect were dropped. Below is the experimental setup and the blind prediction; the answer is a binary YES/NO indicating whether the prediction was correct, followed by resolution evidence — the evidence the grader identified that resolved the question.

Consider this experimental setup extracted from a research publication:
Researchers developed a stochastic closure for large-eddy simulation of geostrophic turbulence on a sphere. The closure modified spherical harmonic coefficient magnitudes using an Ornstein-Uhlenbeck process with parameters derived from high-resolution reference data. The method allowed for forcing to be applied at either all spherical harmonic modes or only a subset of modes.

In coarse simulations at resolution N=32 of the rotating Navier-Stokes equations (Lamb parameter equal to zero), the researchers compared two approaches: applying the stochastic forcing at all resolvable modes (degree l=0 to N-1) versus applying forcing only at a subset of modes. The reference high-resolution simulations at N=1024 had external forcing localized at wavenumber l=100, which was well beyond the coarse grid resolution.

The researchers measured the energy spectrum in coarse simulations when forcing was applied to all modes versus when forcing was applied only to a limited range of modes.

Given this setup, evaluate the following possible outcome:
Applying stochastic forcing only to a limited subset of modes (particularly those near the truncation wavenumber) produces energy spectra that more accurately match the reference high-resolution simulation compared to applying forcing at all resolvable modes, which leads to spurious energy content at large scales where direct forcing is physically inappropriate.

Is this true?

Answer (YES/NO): NO